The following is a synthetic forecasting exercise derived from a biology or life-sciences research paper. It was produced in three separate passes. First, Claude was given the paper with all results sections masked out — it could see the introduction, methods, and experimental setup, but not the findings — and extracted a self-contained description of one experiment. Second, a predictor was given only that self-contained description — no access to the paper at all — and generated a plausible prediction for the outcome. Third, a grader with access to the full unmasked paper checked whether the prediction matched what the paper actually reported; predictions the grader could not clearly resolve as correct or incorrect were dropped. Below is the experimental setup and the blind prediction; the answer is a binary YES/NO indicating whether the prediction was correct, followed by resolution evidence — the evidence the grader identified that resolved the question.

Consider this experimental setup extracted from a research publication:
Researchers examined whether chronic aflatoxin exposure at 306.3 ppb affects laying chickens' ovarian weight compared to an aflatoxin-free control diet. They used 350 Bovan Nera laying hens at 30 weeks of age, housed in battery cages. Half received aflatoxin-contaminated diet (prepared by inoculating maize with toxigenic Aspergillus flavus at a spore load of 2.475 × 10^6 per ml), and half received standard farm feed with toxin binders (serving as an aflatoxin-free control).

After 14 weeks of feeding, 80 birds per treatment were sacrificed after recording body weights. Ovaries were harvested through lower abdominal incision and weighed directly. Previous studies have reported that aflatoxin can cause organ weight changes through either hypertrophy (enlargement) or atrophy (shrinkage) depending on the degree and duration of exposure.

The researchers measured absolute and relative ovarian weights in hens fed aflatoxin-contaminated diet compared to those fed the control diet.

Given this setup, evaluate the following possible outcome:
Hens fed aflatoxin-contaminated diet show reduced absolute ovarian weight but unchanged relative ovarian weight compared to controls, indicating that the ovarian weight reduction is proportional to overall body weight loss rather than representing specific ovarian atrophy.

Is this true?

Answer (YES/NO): NO